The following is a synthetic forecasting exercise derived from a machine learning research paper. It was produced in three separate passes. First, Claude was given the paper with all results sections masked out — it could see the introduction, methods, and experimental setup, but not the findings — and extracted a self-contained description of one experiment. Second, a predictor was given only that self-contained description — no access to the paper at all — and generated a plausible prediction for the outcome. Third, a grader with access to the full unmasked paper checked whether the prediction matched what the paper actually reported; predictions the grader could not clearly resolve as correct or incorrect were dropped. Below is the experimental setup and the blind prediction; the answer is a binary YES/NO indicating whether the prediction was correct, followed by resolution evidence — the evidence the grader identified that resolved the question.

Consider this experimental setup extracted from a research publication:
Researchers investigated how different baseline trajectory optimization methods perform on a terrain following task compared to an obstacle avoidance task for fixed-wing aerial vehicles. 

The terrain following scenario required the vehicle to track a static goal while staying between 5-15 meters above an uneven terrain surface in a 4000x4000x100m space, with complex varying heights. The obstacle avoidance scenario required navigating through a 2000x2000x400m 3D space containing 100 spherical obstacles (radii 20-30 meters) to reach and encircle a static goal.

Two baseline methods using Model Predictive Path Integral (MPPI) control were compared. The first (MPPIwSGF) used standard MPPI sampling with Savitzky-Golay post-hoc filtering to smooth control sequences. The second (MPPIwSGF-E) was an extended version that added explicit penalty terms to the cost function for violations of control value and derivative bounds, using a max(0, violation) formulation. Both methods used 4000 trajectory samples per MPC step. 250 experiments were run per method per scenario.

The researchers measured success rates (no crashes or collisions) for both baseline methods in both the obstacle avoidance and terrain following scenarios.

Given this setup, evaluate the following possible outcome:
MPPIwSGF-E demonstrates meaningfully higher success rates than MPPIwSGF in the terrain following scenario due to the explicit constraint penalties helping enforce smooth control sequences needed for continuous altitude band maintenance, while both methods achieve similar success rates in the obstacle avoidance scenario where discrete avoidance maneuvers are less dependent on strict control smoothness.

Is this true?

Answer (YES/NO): NO